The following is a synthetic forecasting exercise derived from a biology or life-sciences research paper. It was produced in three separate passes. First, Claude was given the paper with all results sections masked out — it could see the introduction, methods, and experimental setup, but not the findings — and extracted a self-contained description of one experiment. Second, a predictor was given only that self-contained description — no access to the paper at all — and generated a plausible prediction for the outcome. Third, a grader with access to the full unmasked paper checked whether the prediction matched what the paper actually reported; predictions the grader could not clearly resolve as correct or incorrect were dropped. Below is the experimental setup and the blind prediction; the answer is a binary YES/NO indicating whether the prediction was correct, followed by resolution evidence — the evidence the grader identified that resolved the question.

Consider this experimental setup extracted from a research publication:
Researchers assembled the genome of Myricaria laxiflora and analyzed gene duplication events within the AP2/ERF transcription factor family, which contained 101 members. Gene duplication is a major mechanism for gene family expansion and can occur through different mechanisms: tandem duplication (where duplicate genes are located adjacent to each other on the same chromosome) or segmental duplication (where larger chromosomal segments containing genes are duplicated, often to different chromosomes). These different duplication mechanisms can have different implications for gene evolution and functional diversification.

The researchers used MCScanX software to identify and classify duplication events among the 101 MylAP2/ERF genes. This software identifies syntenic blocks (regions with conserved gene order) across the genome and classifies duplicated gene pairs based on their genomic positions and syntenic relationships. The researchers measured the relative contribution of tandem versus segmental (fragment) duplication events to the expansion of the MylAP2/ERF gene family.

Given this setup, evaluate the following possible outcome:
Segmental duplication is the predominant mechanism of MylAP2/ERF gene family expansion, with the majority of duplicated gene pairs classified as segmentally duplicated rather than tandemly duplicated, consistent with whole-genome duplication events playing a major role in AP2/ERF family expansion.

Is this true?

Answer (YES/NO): YES